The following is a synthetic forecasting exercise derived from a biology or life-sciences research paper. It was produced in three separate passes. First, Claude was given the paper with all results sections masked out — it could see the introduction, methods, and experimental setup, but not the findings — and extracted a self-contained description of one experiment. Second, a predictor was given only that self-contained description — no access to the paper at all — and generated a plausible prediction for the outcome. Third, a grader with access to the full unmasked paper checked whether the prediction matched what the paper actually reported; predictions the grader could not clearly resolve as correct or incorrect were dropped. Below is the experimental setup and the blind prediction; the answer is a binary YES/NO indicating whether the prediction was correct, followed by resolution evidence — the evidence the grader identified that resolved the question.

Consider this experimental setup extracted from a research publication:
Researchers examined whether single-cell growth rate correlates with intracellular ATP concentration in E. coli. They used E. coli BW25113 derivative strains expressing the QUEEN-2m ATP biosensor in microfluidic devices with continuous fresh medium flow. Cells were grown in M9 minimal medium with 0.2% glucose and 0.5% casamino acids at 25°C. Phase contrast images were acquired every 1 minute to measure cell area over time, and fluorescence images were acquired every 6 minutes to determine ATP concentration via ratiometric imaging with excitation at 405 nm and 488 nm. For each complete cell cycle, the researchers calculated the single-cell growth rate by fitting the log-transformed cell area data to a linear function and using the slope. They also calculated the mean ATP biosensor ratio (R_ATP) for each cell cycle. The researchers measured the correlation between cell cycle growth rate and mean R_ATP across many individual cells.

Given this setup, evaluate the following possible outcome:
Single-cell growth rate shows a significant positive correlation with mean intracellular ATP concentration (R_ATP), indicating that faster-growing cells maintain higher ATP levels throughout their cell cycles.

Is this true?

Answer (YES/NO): NO